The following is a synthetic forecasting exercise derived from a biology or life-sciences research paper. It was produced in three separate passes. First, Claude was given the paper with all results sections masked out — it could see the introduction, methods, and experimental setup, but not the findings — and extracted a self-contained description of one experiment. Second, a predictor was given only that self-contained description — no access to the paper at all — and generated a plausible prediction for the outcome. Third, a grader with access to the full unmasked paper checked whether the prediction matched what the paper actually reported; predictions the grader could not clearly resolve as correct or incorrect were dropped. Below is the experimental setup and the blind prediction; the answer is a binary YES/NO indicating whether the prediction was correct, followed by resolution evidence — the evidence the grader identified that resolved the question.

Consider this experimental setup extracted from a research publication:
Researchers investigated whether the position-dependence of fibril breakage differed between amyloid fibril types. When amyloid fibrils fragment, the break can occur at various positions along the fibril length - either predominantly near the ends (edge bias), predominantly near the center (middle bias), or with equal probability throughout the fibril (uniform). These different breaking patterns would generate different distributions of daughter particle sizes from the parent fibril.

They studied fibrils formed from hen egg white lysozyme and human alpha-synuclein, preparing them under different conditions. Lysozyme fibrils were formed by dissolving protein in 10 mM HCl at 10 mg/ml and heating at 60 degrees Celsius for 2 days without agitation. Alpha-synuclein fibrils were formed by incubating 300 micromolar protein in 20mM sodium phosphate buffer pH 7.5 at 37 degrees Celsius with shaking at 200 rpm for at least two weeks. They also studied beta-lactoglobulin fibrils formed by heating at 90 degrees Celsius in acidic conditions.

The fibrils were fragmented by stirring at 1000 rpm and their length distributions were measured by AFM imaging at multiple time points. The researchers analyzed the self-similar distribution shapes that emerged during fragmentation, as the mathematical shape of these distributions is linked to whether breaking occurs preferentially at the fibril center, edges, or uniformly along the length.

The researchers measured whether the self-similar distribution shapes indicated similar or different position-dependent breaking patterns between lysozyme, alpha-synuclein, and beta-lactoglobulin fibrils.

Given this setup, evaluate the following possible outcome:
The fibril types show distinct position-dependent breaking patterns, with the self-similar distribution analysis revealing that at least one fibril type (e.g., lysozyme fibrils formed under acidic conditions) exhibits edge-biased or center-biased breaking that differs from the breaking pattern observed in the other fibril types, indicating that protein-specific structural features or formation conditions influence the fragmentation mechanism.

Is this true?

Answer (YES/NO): YES